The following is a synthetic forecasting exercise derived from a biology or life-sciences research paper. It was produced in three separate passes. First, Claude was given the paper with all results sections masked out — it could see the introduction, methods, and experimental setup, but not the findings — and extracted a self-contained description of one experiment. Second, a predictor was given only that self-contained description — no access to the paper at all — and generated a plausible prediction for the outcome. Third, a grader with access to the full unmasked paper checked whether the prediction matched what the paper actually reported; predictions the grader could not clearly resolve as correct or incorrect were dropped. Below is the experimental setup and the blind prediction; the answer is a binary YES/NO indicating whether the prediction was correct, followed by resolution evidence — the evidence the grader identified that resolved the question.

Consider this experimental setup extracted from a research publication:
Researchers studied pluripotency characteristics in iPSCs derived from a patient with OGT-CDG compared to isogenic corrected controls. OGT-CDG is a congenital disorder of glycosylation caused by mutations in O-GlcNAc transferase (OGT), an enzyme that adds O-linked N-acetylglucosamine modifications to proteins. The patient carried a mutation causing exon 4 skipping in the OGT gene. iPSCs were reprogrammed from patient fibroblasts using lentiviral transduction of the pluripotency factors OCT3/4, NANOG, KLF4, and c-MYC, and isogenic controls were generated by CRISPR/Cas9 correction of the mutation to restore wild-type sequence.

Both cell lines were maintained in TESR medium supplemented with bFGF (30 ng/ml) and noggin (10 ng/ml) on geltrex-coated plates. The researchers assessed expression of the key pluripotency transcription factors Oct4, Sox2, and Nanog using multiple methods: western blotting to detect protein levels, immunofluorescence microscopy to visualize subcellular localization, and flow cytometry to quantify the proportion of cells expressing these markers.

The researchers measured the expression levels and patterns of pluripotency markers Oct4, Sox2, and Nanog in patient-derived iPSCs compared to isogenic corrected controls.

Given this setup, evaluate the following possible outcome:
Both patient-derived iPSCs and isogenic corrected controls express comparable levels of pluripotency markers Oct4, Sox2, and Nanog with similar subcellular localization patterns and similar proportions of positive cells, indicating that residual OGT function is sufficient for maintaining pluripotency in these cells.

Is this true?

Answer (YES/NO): YES